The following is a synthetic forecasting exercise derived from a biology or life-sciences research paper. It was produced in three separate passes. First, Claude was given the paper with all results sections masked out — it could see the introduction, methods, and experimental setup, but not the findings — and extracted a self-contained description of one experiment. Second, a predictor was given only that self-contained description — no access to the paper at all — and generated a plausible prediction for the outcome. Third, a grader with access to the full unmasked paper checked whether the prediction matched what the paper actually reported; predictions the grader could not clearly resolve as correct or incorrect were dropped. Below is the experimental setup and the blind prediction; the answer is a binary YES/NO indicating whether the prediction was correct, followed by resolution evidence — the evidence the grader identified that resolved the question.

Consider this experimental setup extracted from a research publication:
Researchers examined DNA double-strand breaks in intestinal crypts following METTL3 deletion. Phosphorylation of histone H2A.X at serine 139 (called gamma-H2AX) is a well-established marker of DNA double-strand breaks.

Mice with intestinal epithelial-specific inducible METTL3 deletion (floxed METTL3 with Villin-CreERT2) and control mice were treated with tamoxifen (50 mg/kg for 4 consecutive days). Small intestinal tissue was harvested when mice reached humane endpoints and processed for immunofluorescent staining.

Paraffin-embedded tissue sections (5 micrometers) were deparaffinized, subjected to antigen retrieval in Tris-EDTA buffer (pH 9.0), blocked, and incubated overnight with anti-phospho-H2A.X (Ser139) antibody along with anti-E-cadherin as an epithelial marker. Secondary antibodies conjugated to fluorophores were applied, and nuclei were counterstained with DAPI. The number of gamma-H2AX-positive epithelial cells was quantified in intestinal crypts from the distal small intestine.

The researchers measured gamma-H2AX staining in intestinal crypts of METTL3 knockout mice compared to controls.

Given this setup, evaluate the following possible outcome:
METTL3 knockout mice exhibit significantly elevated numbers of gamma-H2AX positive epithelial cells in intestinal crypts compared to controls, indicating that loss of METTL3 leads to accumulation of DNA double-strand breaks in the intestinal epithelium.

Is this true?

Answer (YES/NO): YES